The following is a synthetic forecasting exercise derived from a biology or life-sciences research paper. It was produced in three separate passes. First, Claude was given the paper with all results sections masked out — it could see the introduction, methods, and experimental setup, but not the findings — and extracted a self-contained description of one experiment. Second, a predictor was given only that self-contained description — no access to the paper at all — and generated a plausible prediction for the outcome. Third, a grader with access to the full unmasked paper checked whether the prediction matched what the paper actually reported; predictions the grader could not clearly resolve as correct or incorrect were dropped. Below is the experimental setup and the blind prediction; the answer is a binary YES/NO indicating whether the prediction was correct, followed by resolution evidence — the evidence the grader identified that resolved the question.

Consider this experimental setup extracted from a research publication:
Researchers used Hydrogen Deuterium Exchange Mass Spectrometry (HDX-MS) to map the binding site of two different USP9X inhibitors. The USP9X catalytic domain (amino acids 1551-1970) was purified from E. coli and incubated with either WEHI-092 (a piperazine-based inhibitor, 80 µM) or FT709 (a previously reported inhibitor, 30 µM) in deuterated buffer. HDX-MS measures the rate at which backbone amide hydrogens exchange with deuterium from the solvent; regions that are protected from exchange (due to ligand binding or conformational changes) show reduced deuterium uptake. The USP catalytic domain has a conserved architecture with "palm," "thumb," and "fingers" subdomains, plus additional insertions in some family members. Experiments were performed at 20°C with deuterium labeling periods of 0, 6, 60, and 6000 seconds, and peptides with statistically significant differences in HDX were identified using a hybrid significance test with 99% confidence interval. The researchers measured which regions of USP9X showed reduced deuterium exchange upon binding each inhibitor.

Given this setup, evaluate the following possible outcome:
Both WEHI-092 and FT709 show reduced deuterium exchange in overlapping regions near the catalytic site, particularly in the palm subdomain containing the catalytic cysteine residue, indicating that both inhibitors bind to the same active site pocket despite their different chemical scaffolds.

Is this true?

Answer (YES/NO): NO